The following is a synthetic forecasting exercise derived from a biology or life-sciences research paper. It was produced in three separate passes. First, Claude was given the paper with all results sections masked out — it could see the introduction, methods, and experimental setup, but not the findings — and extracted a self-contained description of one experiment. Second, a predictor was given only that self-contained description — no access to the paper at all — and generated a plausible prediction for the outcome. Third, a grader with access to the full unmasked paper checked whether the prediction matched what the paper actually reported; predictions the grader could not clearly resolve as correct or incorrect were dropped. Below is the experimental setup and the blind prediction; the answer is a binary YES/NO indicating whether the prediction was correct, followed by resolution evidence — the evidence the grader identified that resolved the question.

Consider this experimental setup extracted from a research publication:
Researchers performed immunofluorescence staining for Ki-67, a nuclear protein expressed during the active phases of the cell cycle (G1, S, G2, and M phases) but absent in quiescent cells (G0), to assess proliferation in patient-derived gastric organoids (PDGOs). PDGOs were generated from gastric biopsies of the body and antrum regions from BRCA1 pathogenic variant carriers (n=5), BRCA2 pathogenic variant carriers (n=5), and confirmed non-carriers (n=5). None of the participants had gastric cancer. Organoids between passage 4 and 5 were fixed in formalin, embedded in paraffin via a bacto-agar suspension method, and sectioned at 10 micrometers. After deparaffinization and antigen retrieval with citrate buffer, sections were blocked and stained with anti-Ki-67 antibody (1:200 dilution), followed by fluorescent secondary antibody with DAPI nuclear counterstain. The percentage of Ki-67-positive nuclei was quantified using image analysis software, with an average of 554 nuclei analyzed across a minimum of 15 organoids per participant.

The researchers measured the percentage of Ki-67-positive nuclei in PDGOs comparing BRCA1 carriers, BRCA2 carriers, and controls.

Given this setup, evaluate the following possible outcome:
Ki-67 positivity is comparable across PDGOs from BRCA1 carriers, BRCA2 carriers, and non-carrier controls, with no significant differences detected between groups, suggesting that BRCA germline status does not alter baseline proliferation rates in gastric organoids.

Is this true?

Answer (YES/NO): NO